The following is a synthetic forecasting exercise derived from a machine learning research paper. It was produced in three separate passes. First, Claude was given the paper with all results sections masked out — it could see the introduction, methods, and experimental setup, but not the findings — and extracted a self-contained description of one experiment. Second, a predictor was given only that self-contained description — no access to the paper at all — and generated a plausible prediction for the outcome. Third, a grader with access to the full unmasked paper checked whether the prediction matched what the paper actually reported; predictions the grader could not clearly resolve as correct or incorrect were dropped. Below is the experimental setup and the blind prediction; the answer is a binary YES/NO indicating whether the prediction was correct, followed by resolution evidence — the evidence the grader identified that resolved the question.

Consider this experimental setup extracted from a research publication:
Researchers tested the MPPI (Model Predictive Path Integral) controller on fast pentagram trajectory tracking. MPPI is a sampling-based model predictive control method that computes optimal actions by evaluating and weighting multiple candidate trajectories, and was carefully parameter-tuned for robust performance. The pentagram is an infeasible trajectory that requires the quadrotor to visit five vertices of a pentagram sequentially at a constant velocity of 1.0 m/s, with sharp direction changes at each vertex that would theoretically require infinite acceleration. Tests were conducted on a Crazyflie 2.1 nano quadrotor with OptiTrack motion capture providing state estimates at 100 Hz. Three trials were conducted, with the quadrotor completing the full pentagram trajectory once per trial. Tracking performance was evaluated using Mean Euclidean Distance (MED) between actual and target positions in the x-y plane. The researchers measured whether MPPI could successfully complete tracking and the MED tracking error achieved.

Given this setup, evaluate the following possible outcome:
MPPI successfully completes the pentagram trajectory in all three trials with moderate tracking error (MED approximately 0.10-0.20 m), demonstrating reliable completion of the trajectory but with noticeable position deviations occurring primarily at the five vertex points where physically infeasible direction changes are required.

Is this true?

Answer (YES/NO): YES